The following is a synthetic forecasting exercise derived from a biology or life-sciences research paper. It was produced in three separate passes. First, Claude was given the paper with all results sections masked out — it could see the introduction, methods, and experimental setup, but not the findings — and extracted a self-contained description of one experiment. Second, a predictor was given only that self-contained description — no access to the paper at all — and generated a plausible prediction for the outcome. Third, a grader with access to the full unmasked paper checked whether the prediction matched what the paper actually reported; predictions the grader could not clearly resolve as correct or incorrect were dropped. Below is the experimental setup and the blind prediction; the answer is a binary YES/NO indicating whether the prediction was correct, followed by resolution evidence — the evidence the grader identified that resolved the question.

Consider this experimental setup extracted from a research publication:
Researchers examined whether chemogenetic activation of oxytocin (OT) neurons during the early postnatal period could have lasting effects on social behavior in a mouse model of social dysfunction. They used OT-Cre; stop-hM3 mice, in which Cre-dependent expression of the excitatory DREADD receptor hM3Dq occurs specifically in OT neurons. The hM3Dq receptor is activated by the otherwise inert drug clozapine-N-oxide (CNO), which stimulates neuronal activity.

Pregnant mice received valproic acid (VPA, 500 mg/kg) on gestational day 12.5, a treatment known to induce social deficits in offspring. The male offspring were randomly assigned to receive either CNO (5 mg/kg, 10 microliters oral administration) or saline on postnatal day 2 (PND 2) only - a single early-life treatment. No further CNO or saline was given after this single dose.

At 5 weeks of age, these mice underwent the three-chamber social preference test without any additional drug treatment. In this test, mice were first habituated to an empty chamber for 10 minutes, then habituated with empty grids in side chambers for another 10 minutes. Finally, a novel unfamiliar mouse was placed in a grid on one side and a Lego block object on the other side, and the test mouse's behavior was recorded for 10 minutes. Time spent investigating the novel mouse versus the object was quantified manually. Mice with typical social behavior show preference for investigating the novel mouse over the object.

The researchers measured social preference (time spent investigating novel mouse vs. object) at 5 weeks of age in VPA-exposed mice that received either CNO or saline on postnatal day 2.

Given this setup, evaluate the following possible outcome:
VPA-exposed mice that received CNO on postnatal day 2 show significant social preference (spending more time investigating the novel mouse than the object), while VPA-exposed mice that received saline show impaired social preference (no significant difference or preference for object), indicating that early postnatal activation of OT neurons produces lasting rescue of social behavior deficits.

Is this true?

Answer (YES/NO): YES